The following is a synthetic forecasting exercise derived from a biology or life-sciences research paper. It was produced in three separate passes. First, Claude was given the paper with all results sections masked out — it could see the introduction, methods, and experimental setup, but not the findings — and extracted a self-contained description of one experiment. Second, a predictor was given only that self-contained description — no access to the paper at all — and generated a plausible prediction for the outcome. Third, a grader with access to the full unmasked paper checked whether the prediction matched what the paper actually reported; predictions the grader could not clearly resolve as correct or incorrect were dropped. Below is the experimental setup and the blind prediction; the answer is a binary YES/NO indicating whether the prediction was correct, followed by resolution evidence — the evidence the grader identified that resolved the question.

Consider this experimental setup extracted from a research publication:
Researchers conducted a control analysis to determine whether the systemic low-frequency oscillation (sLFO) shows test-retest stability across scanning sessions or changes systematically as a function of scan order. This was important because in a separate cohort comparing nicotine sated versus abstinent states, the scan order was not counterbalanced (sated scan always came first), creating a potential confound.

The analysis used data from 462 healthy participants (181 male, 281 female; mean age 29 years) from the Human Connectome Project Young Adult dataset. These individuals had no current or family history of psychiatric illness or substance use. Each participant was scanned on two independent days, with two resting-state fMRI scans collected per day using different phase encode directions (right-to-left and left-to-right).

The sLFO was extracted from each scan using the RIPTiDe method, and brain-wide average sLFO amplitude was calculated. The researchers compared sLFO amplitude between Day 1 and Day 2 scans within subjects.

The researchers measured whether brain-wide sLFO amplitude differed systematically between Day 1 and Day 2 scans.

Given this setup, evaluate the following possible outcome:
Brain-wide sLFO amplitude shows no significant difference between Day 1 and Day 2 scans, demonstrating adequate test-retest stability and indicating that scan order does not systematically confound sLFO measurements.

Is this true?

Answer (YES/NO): YES